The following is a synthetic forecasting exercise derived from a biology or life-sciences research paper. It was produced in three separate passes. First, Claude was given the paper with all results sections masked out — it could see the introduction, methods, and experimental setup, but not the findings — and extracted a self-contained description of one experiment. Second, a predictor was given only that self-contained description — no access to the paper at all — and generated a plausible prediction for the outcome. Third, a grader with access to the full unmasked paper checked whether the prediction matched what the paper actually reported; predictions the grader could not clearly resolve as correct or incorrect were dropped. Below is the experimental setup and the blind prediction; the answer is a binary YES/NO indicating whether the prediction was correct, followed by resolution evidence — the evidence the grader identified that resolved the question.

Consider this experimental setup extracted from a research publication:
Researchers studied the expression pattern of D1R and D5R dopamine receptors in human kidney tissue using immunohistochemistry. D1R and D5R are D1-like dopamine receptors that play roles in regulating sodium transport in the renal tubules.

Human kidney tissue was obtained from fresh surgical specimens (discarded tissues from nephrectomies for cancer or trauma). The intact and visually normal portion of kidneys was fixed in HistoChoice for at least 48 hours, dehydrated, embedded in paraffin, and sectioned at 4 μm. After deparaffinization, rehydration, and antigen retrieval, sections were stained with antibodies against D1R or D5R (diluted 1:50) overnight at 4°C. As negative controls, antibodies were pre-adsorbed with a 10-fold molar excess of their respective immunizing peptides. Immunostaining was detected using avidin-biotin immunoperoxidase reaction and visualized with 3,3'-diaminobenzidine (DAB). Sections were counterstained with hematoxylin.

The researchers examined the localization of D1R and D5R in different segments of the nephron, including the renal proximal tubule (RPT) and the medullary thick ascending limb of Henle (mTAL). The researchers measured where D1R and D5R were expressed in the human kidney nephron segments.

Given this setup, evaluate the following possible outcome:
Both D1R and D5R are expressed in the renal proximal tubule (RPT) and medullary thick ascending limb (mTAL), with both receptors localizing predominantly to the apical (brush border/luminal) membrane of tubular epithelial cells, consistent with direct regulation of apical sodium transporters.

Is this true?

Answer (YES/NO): NO